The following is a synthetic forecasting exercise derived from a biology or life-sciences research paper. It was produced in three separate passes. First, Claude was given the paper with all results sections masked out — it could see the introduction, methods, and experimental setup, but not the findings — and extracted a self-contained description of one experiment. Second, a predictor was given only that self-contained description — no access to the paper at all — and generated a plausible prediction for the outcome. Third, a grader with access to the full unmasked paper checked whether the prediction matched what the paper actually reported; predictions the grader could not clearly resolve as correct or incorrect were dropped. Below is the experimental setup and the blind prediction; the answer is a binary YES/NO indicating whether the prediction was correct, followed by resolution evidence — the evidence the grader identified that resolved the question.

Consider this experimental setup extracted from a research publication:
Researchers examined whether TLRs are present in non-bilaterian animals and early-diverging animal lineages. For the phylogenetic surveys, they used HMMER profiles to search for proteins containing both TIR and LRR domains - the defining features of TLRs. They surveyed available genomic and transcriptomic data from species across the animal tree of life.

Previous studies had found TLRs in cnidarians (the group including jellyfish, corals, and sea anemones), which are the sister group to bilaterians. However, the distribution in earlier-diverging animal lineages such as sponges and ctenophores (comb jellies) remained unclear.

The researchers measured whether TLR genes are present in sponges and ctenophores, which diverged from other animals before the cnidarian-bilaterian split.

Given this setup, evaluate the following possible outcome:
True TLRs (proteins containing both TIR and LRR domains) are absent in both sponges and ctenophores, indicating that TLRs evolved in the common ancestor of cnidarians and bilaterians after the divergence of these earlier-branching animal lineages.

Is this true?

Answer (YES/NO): YES